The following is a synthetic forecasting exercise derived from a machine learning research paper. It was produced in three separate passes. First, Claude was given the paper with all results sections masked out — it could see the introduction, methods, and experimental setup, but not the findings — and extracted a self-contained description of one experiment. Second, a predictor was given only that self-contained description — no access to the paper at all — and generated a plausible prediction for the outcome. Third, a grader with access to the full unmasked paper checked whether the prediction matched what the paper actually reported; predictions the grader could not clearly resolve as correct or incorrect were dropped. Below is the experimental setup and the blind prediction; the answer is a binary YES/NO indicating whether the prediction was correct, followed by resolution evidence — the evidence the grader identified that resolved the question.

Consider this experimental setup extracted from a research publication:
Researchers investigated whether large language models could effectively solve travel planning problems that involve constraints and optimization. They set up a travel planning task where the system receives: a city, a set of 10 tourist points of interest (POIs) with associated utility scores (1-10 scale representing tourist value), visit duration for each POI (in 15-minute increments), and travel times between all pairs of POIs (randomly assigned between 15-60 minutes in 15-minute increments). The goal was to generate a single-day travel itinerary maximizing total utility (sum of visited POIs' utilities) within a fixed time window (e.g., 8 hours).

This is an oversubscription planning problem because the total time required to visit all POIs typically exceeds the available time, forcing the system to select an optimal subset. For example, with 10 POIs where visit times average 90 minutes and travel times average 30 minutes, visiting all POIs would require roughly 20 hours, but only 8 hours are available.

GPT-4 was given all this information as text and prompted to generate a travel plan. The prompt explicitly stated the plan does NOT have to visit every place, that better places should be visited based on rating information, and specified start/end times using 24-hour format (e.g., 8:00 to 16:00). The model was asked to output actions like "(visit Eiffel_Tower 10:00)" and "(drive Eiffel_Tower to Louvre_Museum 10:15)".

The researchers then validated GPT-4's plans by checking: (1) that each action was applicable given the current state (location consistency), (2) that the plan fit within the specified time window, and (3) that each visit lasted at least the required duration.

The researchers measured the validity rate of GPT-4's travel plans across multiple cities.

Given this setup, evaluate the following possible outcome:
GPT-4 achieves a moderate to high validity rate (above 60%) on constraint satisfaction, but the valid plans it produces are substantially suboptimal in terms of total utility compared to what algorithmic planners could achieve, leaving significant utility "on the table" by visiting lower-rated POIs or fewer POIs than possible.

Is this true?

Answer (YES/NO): NO